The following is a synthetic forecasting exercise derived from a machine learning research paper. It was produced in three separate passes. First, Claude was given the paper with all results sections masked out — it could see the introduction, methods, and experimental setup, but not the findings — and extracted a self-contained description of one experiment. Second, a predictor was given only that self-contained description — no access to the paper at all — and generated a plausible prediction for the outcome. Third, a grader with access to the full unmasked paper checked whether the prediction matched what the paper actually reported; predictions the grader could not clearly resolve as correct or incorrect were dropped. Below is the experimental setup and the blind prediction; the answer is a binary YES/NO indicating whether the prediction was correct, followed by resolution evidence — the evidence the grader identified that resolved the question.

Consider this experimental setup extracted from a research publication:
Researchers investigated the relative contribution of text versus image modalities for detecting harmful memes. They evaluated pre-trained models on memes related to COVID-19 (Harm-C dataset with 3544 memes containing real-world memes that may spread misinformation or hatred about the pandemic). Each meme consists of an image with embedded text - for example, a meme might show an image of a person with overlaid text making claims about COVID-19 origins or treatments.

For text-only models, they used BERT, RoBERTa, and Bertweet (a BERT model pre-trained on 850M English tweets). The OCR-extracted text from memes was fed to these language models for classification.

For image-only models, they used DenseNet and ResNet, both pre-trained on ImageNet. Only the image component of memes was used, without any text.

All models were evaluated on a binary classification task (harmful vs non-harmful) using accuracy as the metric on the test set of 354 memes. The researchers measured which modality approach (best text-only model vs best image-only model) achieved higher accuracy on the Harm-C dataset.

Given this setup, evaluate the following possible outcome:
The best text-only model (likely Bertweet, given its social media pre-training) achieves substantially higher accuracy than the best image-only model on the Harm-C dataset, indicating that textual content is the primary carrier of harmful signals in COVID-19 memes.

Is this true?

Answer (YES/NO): NO